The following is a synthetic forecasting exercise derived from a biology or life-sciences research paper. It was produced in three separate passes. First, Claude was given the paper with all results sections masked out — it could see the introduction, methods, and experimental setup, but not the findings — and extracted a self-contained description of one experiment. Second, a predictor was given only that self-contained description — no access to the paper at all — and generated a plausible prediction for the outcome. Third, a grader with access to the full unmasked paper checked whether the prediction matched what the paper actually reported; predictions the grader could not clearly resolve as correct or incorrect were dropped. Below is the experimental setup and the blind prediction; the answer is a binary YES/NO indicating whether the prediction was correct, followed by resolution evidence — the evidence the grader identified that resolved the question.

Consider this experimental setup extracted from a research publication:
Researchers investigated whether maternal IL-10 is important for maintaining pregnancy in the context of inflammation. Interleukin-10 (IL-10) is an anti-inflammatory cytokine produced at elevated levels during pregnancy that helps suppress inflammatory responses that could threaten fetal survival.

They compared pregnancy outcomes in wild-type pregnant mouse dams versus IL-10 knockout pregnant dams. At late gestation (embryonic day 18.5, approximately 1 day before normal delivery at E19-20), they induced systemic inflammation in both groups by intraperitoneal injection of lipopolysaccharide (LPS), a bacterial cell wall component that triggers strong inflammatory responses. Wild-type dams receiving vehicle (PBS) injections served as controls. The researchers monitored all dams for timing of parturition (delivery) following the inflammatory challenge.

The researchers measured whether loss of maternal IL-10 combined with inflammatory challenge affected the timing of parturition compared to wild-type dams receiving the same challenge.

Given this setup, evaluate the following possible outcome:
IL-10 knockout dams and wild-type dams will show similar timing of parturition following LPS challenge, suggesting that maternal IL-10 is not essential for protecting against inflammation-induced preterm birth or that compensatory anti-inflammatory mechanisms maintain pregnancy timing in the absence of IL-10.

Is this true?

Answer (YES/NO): NO